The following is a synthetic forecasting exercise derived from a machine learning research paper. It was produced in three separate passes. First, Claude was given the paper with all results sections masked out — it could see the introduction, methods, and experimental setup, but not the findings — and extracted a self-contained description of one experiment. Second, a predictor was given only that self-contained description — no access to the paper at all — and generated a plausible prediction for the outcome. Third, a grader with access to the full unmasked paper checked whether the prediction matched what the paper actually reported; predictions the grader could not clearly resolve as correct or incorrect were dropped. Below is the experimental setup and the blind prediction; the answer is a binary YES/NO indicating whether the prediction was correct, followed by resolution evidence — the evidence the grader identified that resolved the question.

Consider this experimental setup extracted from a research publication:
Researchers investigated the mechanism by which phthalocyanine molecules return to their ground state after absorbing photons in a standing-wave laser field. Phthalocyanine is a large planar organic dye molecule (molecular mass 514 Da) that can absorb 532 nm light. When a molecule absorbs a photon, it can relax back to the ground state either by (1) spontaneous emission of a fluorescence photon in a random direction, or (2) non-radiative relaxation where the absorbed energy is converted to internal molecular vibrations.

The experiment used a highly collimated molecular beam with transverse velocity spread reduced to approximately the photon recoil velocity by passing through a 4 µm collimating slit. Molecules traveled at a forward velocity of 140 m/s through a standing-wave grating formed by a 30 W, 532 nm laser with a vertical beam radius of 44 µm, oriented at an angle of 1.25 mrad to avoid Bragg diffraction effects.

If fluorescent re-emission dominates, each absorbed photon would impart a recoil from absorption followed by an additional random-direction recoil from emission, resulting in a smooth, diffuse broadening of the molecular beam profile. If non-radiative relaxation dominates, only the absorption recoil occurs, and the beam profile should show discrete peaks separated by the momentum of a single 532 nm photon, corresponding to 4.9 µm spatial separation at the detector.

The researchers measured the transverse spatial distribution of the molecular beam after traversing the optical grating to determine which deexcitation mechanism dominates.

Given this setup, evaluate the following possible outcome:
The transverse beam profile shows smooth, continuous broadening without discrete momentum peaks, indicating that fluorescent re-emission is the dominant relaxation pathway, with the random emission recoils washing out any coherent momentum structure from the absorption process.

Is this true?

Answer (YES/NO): NO